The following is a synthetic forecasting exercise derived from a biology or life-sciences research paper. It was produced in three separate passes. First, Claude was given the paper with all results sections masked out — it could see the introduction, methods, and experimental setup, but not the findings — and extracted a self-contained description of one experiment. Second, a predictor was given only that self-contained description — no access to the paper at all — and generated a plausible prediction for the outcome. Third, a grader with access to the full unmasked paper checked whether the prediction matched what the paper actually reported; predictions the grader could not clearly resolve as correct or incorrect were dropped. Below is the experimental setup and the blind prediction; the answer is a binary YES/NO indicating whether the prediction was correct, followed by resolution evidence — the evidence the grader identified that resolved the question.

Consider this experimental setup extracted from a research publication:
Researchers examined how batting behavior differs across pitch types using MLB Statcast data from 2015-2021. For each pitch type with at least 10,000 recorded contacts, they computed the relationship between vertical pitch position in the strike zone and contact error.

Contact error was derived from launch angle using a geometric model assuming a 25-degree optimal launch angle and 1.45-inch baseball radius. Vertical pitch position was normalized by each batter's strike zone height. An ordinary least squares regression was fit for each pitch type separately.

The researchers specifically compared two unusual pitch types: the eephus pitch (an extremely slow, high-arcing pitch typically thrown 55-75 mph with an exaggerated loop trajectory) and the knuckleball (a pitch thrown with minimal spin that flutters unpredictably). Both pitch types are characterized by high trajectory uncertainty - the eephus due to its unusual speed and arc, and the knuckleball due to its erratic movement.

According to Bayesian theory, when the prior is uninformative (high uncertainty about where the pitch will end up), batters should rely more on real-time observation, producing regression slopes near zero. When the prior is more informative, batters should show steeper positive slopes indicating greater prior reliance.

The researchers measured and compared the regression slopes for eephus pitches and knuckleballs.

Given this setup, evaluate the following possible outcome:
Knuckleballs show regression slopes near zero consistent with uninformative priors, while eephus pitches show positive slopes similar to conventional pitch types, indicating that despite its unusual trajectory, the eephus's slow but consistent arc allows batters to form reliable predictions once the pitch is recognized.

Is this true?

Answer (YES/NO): NO